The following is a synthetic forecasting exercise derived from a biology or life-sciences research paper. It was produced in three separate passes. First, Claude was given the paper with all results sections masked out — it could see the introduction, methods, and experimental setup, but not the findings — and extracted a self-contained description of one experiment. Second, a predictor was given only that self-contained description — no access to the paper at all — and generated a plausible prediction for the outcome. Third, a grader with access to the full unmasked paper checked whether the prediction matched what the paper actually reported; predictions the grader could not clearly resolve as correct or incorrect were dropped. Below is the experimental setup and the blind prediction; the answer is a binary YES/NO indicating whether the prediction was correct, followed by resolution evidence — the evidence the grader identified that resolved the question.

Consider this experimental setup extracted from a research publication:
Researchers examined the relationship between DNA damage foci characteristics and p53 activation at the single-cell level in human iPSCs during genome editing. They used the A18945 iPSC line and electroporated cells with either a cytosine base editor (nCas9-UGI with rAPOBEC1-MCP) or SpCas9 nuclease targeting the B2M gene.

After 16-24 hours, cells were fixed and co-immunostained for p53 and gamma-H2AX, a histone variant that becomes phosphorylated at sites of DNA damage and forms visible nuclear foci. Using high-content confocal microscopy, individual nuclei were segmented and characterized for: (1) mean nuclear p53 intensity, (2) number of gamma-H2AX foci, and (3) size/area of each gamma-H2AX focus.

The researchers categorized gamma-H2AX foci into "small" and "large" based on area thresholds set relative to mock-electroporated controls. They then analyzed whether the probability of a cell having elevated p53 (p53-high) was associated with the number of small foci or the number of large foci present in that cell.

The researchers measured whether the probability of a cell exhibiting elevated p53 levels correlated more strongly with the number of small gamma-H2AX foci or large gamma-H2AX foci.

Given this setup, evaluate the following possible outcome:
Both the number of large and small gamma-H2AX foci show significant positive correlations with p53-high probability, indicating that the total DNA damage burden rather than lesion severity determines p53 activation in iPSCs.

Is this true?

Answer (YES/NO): NO